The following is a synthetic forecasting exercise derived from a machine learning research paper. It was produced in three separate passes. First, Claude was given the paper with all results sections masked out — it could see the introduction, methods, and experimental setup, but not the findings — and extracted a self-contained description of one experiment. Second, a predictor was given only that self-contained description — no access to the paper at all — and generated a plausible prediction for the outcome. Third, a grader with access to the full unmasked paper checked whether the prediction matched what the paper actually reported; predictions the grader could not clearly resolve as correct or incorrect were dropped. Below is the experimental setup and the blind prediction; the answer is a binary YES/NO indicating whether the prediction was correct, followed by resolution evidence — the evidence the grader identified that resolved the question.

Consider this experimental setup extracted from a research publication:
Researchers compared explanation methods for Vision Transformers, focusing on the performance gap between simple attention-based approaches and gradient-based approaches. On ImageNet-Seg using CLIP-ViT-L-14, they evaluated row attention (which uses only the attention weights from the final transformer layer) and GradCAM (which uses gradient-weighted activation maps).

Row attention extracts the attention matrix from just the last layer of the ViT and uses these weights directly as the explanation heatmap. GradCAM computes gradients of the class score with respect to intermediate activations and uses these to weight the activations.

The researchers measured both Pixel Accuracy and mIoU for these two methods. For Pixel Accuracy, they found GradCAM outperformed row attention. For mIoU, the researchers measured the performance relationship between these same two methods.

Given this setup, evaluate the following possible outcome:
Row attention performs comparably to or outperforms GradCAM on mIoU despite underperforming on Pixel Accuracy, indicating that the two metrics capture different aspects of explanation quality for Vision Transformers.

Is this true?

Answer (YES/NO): NO